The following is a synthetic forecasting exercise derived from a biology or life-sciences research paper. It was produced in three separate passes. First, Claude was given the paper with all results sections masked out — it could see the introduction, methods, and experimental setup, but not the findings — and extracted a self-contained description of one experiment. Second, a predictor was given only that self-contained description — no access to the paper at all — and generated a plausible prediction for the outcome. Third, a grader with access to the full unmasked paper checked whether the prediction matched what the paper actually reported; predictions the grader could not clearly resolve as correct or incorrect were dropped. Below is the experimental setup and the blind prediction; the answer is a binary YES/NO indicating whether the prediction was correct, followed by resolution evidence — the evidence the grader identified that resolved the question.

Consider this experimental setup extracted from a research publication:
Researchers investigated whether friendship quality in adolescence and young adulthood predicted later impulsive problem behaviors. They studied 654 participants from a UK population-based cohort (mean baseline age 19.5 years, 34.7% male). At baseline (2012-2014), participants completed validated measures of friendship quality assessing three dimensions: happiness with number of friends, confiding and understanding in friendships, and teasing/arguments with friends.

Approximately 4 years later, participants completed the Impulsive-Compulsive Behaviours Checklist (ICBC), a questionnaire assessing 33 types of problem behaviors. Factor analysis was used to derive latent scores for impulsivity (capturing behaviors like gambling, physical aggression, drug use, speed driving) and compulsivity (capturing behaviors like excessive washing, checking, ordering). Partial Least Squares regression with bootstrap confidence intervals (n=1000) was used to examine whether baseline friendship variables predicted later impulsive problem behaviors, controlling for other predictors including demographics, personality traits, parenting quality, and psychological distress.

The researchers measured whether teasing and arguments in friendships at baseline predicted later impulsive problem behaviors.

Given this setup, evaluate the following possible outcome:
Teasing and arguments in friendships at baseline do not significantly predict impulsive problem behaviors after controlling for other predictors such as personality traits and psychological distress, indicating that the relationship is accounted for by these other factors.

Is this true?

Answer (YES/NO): NO